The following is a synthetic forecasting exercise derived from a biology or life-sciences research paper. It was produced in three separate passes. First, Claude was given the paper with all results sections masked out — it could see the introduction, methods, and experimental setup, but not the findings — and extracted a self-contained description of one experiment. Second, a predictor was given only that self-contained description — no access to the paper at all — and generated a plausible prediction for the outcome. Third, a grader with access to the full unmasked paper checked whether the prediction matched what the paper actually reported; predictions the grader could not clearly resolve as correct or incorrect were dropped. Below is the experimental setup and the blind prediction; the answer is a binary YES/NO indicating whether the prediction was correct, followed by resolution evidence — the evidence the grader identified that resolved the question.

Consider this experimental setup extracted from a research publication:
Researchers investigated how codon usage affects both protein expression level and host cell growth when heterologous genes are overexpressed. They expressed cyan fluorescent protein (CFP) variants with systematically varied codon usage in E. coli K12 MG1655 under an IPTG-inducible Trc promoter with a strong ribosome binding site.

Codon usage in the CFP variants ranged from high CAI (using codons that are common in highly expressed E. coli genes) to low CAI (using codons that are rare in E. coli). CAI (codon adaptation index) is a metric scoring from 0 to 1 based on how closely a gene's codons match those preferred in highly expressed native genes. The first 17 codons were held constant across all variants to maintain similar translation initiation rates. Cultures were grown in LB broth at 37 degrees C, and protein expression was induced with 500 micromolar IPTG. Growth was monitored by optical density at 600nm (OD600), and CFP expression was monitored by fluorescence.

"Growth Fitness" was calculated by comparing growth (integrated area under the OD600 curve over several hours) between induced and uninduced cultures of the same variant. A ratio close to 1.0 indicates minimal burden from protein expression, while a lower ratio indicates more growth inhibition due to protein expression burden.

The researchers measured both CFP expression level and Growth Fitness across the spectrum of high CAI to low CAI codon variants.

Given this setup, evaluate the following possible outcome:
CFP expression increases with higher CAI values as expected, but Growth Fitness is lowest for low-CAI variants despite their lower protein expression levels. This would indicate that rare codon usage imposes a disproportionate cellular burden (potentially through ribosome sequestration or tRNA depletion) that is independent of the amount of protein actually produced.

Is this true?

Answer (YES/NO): YES